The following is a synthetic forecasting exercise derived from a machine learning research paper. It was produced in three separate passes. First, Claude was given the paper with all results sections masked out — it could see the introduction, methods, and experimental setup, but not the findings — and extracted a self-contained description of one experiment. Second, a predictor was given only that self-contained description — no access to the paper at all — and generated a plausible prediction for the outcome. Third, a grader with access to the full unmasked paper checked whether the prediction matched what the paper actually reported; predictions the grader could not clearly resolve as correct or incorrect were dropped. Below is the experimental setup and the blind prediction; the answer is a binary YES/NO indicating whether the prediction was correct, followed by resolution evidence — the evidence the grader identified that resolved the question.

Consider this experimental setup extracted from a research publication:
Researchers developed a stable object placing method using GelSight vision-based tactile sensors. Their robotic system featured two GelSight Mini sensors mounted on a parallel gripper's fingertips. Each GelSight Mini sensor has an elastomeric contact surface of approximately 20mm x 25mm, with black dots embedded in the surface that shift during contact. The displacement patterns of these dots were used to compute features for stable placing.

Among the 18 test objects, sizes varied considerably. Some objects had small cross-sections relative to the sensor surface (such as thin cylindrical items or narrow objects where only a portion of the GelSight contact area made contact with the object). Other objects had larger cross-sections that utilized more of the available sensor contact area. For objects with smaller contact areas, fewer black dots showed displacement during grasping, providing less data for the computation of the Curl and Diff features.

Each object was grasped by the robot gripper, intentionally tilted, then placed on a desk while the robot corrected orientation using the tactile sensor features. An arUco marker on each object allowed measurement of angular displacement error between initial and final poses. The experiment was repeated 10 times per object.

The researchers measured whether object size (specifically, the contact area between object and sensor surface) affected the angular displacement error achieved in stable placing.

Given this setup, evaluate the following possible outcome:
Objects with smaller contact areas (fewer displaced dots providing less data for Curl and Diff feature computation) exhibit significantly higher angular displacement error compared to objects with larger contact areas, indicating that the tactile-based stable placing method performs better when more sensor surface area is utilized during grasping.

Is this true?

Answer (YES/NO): NO